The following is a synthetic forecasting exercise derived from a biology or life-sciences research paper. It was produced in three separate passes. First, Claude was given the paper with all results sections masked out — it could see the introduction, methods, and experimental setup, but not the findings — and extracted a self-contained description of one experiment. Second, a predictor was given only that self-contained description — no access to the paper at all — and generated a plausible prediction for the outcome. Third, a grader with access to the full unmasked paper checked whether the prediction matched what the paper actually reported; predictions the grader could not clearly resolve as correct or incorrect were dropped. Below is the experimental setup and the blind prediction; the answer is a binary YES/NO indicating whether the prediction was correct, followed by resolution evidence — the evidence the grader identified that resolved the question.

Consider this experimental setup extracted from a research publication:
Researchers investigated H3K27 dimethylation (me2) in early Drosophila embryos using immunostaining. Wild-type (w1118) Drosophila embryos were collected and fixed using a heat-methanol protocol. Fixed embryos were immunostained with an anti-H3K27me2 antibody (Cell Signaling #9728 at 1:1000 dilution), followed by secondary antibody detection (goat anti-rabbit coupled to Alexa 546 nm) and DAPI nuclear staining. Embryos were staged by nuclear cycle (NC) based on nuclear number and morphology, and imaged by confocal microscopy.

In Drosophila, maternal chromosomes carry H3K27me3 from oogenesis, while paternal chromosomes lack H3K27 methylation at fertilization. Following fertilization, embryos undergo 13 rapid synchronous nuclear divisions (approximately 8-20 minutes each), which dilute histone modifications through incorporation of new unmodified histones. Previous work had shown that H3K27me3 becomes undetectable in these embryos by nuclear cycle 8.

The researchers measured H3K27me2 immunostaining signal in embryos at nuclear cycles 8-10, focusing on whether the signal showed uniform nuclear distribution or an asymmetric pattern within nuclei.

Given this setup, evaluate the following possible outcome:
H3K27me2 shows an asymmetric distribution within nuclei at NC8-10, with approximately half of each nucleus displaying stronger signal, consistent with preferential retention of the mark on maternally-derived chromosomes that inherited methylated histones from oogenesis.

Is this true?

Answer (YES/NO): YES